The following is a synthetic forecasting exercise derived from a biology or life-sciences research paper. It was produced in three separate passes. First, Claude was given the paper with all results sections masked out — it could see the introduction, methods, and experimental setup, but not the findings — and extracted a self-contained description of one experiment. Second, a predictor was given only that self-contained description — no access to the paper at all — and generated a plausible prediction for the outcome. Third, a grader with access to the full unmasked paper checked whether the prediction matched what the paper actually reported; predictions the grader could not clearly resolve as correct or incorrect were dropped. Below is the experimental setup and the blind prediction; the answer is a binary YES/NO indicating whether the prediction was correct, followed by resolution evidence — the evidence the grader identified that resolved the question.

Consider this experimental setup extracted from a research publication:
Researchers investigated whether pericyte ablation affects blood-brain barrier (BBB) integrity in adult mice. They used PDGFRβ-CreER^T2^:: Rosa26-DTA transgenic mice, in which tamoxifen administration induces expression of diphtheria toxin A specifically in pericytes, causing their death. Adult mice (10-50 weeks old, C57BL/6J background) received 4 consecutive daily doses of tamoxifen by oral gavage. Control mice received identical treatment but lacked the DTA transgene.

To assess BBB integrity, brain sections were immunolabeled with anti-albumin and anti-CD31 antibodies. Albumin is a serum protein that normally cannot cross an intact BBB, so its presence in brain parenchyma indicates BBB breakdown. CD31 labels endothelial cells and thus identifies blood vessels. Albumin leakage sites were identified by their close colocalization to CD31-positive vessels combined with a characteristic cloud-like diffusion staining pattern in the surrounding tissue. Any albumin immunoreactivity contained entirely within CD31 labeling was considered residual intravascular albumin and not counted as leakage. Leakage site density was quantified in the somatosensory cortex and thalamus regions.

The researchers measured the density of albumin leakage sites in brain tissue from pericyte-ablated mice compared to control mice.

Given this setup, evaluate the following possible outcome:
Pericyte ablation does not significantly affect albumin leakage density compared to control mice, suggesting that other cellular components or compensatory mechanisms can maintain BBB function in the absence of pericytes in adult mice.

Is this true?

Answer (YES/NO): NO